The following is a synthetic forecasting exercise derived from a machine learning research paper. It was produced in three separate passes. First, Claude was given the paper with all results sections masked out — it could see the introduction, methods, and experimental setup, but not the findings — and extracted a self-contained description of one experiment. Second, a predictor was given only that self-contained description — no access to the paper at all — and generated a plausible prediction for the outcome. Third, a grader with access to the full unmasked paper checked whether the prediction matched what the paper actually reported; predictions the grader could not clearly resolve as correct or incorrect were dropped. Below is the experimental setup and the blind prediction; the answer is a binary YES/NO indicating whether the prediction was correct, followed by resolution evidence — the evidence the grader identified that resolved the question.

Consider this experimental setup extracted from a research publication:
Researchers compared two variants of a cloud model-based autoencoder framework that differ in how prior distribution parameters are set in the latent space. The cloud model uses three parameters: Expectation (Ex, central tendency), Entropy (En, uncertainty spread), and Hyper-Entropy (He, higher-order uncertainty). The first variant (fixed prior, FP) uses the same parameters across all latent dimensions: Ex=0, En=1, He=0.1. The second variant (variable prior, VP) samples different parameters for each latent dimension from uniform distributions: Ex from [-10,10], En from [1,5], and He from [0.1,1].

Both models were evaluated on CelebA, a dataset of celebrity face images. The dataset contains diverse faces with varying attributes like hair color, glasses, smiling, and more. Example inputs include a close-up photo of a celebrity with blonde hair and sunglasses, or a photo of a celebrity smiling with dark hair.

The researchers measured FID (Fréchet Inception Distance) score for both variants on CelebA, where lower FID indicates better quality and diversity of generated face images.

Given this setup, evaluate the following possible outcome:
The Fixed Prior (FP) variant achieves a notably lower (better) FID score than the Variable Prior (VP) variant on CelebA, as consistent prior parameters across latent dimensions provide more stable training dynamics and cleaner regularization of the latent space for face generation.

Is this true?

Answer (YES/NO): NO